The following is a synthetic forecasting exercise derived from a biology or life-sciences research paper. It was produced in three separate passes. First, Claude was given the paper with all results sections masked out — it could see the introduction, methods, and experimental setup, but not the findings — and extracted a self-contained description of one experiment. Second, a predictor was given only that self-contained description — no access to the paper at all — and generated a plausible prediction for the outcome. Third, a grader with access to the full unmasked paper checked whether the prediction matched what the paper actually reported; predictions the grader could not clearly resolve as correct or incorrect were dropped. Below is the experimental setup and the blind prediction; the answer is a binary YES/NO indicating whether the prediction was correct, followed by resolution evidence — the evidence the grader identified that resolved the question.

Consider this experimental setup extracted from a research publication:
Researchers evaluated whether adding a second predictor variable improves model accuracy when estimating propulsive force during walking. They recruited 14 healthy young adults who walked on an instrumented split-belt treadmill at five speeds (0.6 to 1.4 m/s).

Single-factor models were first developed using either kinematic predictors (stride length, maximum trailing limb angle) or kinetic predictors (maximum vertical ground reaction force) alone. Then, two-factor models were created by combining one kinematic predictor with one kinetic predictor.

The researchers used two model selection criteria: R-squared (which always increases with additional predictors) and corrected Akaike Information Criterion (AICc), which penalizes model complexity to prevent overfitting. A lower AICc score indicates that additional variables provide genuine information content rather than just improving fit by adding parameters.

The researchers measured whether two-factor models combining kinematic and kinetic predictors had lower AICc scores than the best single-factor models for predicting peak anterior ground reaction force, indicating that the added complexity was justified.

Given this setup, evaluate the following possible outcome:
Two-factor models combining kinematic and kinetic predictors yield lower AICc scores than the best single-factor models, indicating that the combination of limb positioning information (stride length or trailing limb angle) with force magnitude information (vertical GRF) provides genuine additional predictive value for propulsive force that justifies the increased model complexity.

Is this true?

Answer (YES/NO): YES